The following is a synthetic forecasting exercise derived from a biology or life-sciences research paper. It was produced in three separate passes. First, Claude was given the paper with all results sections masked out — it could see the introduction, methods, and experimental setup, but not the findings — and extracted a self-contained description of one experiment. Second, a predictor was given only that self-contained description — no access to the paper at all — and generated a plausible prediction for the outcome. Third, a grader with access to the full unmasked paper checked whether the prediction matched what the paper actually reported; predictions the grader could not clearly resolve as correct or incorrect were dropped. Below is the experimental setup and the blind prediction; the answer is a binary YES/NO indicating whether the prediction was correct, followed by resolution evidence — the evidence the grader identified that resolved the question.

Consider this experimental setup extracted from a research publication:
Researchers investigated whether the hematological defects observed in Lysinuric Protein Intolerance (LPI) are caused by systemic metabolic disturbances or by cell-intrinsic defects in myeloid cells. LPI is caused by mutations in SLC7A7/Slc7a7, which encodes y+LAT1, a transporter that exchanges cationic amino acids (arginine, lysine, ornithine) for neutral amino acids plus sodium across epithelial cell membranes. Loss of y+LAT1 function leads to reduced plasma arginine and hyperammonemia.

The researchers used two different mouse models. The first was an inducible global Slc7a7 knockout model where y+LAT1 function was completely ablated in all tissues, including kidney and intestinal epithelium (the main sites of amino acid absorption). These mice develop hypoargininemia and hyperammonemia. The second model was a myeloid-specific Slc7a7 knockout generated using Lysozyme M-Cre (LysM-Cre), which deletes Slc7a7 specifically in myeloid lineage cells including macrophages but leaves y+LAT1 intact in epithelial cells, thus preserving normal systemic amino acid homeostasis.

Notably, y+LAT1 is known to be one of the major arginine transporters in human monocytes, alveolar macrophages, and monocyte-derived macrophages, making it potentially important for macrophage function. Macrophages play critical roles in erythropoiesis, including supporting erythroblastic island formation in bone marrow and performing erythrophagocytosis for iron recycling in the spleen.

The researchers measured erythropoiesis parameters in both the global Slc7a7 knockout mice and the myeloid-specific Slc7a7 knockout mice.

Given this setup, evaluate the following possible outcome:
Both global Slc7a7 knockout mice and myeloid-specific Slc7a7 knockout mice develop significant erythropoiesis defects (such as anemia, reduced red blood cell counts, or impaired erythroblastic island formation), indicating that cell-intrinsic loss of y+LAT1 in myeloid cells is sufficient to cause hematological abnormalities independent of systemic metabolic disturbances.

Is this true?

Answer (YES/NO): NO